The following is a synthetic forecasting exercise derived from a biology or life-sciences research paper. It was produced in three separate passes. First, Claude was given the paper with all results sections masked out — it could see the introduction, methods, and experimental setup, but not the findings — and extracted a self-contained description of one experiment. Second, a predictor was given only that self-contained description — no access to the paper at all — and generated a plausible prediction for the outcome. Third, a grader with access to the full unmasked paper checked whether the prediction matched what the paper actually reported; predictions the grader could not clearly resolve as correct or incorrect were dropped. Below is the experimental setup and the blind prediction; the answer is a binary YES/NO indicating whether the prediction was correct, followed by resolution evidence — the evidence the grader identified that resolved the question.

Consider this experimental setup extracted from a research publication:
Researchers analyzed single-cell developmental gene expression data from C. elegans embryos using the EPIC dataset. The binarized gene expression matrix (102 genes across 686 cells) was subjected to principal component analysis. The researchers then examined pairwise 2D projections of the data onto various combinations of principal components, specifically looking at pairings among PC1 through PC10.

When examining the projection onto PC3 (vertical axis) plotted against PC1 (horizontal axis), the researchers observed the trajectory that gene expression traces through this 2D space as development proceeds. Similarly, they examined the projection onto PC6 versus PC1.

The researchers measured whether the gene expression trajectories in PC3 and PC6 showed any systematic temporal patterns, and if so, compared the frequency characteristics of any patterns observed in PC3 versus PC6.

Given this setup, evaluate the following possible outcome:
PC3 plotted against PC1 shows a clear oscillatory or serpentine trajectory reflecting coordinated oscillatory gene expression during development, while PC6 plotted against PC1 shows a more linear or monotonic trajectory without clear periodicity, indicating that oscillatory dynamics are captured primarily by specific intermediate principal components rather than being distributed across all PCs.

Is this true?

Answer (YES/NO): NO